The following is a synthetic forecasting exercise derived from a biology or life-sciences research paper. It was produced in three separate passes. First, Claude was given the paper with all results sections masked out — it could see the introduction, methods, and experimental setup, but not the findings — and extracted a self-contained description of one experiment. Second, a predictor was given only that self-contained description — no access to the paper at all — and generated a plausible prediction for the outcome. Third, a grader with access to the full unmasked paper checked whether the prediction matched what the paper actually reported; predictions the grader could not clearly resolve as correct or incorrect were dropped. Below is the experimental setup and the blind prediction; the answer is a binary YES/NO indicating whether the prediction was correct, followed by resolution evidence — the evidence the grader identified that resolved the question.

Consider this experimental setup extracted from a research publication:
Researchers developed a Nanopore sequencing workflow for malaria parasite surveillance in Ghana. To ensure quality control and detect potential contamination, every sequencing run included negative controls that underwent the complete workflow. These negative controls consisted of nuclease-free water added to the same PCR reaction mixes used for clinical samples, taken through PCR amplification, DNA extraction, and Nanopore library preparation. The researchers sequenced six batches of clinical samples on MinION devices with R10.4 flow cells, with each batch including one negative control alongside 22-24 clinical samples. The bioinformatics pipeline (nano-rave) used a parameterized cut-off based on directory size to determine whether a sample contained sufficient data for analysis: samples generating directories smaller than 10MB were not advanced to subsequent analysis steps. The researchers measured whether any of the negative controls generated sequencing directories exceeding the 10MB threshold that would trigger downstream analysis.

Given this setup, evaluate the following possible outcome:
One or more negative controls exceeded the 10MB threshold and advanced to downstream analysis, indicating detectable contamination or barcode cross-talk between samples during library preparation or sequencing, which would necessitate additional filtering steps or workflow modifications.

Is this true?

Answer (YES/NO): NO